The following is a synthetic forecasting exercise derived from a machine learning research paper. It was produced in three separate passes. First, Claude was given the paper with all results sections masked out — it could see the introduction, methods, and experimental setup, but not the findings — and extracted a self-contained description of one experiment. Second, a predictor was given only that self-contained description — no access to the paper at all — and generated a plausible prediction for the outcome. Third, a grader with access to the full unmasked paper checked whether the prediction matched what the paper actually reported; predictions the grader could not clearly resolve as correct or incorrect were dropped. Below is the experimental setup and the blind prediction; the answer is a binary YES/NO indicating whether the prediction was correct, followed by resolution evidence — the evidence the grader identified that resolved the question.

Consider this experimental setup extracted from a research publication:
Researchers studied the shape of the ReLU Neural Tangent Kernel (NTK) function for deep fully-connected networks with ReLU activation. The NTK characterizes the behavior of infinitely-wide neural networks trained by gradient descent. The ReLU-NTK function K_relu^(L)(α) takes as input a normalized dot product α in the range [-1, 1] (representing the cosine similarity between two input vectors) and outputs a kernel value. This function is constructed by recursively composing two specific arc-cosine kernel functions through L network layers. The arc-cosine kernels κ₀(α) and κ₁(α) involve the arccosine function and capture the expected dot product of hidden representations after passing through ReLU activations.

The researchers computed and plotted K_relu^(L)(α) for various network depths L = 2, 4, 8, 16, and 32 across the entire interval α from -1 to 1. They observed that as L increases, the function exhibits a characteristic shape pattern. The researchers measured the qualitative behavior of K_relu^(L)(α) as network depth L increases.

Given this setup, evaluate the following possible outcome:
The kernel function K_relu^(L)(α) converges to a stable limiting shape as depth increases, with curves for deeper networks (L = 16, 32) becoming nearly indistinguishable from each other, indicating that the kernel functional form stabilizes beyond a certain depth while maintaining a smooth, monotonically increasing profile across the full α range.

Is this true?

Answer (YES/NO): NO